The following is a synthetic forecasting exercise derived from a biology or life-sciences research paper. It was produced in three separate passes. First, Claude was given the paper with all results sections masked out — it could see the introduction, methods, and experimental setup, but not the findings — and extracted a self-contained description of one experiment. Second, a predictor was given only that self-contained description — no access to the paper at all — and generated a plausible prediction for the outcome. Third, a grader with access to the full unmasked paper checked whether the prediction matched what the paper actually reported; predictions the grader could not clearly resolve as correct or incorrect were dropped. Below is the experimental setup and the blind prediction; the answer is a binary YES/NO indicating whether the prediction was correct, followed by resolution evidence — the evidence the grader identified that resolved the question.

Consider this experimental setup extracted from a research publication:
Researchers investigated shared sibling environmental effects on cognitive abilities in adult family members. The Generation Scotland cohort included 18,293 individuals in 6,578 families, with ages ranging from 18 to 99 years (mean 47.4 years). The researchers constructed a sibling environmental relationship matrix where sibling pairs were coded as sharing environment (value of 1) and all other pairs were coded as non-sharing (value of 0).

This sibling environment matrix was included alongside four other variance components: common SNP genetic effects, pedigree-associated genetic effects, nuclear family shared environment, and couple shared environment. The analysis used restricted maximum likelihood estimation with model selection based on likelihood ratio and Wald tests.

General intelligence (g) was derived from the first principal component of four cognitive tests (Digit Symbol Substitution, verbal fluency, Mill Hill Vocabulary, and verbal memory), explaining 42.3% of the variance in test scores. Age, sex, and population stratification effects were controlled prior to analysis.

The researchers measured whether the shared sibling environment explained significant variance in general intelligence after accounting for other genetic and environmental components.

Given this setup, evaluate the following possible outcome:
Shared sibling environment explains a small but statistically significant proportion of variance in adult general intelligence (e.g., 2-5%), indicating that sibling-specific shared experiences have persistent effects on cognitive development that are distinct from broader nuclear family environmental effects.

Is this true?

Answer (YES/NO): NO